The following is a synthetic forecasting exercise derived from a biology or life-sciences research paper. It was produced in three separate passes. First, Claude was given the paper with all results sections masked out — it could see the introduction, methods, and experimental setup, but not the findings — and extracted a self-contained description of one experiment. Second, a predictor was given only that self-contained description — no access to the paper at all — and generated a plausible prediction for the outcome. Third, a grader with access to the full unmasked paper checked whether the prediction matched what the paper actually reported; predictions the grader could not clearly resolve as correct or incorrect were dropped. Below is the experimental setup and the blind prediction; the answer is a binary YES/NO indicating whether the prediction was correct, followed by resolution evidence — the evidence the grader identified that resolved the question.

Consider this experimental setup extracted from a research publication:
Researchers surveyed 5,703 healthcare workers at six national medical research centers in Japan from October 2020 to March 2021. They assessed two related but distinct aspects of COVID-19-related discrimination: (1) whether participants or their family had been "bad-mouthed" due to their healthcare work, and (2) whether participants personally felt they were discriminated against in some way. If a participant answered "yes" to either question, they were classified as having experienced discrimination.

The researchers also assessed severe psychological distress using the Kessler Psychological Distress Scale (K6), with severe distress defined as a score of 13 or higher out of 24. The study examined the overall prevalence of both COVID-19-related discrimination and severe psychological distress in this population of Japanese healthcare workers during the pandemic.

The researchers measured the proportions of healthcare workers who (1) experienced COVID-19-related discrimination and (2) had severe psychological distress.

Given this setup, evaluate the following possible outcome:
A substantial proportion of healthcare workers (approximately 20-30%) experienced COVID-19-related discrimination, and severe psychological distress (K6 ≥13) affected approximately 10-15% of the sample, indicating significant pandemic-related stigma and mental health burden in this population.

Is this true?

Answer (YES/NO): NO